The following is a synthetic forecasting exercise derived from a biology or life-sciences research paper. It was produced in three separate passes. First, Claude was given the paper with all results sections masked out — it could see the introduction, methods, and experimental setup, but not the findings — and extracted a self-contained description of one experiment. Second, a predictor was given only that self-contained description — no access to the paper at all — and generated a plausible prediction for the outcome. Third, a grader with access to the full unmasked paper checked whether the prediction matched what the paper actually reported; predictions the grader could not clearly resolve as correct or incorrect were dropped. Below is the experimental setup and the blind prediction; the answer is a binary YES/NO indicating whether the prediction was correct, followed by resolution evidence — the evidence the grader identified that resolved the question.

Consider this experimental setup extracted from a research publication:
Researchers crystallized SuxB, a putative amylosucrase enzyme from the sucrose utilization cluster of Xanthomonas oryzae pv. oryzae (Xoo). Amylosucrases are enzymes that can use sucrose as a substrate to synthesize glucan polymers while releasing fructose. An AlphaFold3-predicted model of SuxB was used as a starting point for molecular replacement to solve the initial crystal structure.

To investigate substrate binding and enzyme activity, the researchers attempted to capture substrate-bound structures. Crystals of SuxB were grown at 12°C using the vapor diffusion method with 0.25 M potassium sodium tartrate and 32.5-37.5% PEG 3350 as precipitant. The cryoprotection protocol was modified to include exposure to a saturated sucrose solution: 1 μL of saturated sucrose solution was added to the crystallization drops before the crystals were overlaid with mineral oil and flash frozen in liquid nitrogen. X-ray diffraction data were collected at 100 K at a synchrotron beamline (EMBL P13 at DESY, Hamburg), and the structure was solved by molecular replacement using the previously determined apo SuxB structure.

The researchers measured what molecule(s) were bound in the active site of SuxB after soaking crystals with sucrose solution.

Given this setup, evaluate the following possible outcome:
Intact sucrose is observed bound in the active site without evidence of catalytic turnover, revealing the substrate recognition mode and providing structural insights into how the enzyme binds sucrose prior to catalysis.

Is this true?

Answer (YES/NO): NO